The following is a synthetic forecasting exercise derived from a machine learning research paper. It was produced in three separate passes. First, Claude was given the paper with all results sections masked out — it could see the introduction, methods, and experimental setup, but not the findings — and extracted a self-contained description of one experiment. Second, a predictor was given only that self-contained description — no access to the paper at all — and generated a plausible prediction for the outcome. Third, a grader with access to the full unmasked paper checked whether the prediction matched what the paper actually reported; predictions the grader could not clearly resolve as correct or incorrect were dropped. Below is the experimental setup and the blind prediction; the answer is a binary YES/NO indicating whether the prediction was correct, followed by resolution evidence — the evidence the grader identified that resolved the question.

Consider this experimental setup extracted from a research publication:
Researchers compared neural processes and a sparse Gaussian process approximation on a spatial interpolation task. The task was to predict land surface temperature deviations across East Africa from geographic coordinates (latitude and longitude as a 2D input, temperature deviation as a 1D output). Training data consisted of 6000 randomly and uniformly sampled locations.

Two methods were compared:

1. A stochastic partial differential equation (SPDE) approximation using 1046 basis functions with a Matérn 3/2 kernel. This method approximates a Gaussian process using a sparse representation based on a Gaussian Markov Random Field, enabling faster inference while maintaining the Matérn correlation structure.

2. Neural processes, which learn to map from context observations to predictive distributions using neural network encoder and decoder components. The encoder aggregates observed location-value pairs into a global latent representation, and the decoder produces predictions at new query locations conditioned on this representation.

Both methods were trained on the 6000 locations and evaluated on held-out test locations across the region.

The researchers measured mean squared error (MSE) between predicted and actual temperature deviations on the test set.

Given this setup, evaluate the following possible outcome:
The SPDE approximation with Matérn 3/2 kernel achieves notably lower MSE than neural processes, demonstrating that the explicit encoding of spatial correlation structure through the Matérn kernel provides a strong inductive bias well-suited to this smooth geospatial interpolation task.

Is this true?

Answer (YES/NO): YES